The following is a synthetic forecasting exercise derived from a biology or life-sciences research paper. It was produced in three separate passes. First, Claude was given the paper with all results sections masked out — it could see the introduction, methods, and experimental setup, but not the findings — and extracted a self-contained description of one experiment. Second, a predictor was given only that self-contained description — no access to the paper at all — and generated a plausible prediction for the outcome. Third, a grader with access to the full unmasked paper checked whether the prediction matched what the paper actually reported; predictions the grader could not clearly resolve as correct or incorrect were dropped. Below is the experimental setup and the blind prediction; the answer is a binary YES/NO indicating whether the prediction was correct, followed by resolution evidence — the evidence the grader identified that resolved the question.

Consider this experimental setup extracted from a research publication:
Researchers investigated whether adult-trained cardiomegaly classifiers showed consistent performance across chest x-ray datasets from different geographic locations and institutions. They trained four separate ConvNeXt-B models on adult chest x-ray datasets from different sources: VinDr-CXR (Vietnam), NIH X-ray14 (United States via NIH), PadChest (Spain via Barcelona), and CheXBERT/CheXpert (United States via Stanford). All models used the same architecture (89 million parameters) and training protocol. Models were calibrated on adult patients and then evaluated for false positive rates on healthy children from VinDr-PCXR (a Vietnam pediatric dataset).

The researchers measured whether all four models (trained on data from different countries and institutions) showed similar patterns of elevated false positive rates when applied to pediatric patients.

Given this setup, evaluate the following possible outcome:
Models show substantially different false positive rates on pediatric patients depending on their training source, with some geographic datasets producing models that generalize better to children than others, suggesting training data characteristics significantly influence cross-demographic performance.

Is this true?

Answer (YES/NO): NO